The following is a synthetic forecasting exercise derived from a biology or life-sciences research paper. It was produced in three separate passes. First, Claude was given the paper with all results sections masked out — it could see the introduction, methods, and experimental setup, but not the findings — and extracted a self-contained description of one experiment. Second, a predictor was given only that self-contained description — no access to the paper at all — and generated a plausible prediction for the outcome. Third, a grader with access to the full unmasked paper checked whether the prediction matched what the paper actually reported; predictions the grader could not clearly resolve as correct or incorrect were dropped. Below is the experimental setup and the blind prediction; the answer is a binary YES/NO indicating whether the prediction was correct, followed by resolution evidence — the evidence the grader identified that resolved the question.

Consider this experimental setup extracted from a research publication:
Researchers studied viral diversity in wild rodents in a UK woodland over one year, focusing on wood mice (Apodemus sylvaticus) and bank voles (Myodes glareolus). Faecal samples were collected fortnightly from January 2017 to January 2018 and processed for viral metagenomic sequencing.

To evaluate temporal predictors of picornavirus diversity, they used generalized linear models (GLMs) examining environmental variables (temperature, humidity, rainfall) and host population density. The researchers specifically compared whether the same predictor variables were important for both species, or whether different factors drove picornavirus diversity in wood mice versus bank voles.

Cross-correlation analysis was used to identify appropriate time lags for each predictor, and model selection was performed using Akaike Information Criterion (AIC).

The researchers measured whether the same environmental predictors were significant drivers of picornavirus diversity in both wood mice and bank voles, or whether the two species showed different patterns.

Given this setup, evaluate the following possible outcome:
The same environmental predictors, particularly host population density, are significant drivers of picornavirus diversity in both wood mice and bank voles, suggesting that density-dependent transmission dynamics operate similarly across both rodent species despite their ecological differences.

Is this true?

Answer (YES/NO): NO